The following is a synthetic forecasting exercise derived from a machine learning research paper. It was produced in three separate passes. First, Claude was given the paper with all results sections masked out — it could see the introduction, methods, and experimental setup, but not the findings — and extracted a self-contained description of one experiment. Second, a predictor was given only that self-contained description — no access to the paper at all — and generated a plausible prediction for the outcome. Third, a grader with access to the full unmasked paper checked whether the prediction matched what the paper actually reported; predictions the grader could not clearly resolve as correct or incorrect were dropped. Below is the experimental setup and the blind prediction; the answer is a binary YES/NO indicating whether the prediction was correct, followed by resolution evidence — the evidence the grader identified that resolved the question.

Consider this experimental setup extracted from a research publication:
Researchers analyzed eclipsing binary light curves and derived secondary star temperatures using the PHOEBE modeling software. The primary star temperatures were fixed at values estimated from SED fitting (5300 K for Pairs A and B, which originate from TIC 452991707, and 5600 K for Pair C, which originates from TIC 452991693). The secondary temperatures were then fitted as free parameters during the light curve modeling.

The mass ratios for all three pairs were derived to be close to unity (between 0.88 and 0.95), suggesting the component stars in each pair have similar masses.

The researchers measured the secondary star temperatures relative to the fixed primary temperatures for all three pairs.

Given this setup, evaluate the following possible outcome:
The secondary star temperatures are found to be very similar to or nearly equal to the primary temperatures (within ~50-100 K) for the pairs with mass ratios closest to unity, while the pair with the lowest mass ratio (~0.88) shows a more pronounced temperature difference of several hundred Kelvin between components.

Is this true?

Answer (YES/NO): NO